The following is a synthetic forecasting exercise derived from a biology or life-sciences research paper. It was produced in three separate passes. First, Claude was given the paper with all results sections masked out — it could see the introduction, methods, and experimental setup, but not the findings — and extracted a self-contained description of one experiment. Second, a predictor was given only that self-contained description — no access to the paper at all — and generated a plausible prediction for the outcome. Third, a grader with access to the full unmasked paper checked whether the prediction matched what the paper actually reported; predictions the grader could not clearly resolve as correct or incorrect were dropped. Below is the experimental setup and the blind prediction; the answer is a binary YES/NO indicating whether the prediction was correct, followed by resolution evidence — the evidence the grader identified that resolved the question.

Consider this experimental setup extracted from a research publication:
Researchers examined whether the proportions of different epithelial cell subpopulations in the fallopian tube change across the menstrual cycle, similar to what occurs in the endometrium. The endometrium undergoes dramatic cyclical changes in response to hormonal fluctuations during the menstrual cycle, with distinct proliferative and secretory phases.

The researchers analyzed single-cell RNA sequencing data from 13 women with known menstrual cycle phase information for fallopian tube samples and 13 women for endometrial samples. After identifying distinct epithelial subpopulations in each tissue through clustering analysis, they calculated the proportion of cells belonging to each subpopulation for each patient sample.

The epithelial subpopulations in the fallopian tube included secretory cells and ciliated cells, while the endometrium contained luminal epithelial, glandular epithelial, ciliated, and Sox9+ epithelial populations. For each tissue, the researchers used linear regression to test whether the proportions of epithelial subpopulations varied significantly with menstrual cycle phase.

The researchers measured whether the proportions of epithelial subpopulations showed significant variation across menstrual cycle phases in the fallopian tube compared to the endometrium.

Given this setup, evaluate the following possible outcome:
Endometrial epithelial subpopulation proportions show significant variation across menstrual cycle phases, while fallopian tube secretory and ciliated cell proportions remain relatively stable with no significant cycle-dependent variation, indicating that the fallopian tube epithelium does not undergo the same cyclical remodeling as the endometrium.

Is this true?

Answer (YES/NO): YES